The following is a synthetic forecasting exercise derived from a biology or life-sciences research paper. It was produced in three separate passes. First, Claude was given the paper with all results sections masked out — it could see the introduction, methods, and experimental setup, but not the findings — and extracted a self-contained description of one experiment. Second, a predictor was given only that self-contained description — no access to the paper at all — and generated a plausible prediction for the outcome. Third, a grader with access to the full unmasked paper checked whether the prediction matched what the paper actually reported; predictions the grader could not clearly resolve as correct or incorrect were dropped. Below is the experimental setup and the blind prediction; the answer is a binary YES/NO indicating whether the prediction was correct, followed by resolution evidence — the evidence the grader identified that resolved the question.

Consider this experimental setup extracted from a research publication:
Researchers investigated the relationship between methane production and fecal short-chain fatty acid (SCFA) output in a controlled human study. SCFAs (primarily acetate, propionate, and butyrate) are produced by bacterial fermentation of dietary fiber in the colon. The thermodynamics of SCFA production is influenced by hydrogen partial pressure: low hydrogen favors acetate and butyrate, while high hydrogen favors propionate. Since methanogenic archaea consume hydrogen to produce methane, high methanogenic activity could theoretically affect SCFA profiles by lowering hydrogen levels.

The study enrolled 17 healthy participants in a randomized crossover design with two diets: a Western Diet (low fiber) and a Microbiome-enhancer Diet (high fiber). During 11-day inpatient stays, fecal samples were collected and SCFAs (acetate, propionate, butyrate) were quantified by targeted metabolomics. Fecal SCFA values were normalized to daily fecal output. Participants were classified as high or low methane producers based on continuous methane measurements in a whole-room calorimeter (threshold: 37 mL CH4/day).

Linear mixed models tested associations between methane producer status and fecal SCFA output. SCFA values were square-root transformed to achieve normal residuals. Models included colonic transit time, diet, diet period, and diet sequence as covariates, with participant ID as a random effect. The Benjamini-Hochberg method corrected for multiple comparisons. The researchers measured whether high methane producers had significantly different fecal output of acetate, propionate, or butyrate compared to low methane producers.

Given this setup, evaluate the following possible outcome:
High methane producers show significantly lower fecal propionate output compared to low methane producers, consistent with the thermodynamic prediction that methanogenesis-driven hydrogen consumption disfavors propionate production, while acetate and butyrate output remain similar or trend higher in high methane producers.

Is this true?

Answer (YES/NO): NO